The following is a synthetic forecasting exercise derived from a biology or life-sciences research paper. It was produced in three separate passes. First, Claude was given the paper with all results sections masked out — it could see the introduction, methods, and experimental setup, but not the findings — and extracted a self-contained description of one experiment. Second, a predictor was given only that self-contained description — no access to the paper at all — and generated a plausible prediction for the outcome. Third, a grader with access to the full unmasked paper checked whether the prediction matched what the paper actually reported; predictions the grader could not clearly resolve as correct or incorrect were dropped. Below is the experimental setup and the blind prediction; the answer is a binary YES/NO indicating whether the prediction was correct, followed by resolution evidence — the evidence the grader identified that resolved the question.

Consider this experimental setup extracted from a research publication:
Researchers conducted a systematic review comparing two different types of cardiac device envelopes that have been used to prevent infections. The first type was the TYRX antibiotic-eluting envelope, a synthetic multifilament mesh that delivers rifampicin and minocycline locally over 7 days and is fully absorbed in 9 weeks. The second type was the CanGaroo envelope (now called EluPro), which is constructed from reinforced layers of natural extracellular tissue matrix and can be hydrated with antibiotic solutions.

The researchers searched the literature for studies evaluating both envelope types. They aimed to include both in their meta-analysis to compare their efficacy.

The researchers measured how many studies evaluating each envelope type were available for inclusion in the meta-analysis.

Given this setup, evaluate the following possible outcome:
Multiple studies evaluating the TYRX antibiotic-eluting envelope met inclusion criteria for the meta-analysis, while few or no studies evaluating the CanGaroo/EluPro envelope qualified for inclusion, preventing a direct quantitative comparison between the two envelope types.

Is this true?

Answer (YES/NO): YES